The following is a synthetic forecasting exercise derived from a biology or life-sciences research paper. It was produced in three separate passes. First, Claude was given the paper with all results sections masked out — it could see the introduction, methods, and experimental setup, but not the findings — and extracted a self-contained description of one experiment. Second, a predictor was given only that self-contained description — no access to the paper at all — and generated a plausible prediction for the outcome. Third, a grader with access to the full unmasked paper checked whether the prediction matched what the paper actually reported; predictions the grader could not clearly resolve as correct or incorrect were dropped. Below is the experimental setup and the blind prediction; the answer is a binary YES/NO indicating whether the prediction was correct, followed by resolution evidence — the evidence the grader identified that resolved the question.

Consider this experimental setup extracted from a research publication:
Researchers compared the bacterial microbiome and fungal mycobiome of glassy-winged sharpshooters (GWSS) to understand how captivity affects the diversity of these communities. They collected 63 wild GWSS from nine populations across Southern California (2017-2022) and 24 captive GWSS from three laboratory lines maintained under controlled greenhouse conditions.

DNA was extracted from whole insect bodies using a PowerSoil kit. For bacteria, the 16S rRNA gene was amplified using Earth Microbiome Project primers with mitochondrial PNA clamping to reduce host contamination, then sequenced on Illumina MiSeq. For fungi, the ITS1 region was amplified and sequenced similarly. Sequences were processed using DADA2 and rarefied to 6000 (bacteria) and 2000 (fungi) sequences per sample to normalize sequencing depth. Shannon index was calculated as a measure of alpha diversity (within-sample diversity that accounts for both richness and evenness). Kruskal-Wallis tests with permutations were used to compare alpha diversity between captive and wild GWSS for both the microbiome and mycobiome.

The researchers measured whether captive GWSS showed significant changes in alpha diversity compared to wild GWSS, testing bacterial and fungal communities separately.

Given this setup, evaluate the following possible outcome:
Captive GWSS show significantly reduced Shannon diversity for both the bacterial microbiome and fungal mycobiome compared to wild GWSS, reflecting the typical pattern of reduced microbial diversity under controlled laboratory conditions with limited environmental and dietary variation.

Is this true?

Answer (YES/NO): NO